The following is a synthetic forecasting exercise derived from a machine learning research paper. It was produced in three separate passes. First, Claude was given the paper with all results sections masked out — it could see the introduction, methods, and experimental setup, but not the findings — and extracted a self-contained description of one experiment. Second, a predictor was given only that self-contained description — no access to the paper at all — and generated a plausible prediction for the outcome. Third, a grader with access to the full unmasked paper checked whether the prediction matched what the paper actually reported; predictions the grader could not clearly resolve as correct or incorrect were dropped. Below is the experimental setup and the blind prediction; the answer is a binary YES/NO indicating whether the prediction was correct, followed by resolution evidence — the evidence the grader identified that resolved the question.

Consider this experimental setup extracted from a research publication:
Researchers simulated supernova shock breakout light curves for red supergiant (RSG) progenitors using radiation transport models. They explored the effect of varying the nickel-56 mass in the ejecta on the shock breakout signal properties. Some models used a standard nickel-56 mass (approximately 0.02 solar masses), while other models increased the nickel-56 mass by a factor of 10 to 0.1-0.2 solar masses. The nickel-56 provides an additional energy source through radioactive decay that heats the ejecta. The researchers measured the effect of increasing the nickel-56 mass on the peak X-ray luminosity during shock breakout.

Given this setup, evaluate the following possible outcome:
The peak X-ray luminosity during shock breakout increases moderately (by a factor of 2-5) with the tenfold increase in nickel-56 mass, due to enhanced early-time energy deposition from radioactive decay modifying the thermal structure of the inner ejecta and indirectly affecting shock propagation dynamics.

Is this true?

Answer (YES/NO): NO